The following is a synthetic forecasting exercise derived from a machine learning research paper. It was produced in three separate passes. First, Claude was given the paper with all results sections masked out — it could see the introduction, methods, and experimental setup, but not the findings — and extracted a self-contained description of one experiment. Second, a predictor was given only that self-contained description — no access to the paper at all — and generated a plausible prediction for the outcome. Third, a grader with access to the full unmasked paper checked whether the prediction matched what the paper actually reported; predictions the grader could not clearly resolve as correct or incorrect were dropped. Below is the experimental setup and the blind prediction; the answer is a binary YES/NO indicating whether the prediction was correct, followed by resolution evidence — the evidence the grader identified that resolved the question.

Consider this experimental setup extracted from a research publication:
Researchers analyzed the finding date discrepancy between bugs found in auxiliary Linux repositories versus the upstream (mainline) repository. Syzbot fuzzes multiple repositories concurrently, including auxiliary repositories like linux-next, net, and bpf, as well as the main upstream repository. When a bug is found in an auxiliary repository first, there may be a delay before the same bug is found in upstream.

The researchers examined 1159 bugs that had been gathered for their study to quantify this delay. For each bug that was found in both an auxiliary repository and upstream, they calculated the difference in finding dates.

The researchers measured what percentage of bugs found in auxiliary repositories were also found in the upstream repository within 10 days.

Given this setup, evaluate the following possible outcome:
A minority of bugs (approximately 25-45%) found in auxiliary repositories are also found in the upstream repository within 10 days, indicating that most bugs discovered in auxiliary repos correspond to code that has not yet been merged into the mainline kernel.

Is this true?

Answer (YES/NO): NO